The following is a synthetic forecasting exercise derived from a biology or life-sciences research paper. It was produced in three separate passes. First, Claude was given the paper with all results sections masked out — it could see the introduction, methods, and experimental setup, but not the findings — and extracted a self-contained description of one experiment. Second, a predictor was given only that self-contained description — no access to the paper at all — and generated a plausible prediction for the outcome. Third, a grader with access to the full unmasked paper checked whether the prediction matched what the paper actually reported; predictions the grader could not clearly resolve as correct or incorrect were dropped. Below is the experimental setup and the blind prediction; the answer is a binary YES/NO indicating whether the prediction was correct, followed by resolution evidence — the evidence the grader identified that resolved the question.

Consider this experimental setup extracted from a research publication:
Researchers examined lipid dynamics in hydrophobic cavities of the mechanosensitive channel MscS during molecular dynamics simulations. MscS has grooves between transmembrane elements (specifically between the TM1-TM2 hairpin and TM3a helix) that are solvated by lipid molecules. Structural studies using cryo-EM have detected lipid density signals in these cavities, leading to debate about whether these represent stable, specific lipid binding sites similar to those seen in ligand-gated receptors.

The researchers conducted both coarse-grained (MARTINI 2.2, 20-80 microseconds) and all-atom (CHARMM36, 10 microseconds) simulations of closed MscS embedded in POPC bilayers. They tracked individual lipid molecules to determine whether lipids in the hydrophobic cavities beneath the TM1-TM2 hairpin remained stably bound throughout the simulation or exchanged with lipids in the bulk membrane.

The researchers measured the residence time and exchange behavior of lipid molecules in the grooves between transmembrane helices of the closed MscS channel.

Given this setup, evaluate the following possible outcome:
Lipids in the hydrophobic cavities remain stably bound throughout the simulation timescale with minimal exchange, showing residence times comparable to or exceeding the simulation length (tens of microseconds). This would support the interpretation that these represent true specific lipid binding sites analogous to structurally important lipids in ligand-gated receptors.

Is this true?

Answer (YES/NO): NO